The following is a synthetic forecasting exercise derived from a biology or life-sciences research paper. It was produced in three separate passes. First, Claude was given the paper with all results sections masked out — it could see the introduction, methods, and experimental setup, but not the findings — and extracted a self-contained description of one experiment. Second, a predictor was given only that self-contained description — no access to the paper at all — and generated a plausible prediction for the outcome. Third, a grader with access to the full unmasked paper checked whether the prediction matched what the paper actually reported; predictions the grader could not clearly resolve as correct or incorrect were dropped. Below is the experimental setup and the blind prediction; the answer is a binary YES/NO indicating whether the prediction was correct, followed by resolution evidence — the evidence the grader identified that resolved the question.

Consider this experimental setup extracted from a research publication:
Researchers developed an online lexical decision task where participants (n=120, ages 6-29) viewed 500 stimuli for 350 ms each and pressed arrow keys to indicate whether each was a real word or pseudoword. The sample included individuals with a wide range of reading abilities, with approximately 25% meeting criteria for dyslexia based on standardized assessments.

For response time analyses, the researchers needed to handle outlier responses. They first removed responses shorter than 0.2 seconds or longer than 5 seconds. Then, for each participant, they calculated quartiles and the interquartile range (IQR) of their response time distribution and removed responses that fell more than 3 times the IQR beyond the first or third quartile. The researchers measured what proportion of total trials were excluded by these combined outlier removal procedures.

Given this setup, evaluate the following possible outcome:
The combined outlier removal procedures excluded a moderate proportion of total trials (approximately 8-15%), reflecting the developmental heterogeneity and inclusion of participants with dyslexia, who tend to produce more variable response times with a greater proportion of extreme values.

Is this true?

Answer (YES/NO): NO